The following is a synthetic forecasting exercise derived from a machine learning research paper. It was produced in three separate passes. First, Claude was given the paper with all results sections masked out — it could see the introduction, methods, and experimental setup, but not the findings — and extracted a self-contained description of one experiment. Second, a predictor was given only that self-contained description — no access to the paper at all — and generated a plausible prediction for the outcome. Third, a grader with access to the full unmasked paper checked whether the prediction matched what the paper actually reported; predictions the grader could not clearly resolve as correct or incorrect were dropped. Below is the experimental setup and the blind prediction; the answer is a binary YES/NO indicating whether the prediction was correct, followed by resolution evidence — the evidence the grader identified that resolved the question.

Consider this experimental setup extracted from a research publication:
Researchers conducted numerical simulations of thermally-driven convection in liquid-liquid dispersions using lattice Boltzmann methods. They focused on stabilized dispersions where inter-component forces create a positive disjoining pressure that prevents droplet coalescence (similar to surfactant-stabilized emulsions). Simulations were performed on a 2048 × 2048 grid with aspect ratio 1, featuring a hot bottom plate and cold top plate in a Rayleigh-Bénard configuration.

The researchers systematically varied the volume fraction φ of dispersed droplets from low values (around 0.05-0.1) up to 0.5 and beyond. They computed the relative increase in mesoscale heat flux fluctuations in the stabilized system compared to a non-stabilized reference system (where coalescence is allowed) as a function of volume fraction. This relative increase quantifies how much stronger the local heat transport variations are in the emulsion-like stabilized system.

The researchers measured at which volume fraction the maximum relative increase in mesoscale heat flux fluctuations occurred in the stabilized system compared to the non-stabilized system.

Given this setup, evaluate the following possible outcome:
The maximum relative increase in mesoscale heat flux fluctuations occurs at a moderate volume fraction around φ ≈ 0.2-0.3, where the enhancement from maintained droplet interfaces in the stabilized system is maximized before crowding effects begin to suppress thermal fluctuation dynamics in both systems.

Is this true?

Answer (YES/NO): NO